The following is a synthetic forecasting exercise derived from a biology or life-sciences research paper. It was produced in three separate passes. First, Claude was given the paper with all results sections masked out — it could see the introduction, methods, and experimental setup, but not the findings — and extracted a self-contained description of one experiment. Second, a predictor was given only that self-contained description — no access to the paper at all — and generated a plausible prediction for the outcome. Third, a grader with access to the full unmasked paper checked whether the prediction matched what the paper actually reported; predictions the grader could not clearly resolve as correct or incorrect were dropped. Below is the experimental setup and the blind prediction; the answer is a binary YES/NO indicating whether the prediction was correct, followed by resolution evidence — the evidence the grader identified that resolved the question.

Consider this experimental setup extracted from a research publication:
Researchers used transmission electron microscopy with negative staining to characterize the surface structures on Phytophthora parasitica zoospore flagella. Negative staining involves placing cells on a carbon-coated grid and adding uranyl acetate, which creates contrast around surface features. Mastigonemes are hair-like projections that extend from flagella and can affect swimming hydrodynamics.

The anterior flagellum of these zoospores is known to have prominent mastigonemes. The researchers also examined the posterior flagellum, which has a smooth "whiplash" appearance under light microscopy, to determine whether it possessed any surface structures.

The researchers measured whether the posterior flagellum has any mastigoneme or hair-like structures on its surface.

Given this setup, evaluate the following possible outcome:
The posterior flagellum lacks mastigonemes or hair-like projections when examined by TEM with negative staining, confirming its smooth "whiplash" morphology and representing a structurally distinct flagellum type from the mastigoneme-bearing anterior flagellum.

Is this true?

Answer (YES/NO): NO